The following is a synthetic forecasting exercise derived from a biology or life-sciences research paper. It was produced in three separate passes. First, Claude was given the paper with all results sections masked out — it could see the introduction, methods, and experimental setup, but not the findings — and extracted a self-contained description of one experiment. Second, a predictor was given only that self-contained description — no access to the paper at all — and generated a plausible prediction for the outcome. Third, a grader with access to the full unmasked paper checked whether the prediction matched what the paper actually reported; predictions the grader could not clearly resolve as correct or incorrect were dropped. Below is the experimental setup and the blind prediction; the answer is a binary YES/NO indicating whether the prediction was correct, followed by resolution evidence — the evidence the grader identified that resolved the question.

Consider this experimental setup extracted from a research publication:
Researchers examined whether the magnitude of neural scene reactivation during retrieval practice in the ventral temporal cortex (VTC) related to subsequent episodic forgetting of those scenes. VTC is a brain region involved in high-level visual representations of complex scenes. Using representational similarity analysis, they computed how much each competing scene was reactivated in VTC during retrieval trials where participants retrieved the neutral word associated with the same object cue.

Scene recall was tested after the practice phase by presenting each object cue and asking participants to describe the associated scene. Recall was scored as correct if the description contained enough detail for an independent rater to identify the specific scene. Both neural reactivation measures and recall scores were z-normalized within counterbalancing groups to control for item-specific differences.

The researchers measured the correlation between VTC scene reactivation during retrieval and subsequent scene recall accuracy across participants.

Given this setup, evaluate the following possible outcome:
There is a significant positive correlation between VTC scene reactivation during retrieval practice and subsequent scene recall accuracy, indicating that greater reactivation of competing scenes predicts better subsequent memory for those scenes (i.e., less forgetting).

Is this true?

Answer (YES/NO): YES